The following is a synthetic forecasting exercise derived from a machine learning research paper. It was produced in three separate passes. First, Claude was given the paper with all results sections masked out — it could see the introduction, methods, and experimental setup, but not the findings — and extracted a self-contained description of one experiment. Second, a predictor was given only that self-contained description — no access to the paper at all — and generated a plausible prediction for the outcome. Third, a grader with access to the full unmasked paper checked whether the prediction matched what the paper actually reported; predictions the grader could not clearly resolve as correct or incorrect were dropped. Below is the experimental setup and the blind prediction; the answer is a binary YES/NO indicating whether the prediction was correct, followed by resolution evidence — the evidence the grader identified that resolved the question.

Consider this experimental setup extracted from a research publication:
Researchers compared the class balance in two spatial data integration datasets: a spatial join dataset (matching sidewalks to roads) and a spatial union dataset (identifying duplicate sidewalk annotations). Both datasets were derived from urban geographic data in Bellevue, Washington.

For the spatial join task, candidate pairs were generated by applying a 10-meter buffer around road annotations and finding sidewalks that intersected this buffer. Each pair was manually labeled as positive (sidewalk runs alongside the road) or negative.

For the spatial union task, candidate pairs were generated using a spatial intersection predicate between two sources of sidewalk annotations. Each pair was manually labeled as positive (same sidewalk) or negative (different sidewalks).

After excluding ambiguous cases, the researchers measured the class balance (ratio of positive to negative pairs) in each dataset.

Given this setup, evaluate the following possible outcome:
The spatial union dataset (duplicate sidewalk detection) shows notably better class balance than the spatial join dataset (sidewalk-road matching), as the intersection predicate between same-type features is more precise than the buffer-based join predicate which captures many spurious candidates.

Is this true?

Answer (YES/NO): NO